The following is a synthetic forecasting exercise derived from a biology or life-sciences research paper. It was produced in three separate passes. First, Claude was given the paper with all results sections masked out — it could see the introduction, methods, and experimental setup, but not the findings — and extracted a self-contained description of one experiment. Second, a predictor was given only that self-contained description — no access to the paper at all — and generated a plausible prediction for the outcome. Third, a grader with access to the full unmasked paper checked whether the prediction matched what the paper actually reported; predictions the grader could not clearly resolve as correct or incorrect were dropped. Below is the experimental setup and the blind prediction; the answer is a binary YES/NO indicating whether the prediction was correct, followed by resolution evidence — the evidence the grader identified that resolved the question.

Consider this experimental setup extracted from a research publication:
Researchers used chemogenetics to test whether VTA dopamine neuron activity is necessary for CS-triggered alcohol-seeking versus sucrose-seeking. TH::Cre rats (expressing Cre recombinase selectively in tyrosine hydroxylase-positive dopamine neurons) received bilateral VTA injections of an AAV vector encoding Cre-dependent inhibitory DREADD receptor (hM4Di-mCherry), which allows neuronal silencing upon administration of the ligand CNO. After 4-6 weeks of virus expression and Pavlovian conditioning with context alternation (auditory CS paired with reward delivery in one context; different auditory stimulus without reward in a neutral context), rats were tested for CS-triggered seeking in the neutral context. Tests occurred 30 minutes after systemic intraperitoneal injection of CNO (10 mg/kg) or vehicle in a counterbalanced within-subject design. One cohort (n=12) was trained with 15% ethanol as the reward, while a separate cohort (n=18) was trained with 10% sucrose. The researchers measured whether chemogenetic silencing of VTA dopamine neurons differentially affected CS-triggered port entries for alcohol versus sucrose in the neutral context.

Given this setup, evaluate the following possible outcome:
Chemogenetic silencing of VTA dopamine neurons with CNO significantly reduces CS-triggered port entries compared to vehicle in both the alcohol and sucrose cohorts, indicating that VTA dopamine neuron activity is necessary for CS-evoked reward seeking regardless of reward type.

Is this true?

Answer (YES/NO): NO